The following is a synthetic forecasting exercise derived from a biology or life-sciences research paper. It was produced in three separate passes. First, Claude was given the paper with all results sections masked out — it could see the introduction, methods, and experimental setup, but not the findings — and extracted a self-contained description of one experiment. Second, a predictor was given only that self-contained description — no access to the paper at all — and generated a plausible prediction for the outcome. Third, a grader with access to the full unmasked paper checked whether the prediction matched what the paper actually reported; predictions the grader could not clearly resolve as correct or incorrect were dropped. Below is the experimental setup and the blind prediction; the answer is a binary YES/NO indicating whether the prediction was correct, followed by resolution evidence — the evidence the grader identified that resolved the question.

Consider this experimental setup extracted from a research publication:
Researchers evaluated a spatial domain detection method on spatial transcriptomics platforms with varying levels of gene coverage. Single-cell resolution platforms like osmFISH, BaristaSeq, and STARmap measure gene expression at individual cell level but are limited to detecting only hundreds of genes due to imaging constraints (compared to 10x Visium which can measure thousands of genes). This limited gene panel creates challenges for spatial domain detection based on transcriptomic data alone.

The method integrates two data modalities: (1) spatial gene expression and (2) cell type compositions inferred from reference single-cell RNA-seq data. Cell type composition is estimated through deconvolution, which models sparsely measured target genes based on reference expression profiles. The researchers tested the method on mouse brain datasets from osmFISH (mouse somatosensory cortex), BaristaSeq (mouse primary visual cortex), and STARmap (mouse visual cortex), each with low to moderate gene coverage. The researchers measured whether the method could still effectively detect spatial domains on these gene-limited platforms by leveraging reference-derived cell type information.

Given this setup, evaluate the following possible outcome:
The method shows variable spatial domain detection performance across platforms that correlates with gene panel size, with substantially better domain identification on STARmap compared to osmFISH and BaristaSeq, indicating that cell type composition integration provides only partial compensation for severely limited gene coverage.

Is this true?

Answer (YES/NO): NO